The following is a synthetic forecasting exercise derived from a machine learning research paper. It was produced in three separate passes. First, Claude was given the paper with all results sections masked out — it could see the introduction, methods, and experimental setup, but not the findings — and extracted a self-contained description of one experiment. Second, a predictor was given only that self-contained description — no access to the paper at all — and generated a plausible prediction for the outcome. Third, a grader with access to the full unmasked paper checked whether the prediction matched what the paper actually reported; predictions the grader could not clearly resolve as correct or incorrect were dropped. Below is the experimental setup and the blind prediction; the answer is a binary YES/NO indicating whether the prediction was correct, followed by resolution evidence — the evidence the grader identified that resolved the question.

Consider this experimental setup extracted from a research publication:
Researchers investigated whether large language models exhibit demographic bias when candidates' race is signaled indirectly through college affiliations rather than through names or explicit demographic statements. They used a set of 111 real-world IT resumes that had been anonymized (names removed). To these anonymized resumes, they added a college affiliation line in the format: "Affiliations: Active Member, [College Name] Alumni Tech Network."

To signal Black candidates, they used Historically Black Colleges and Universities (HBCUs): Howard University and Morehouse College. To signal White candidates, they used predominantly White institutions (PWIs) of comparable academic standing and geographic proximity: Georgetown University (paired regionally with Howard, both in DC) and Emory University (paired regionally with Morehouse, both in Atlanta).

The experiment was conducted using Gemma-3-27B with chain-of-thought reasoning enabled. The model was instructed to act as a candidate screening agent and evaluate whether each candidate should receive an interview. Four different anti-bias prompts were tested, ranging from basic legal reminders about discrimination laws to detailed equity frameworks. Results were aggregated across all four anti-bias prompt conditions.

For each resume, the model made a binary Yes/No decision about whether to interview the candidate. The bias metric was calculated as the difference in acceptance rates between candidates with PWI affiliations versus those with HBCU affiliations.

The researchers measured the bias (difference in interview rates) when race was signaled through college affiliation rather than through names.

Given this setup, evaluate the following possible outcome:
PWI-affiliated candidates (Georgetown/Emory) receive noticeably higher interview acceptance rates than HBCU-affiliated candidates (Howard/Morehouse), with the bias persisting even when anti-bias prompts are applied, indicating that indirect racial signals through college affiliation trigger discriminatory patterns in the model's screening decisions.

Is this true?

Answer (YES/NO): NO